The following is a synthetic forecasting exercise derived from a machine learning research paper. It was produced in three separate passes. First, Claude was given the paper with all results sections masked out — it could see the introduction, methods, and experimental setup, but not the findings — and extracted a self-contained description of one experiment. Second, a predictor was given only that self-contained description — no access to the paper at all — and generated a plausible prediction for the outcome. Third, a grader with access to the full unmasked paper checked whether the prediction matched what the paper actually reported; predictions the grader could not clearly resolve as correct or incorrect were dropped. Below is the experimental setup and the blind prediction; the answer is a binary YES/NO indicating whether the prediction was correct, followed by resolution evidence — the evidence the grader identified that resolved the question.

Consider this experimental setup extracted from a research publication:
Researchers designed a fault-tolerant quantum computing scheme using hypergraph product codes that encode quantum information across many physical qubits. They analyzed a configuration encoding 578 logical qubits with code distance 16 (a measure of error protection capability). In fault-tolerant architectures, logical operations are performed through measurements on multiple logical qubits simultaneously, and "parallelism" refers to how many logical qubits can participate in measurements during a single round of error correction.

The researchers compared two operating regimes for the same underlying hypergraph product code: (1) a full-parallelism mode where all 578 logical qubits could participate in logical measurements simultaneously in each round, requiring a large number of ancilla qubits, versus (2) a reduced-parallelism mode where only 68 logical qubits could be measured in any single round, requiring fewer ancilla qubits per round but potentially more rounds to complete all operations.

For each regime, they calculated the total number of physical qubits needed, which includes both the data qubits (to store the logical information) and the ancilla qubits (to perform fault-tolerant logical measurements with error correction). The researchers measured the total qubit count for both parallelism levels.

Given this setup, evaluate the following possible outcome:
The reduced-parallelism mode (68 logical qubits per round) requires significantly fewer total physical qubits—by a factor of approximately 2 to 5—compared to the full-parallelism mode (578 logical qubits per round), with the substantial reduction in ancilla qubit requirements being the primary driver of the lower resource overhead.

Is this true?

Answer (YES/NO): NO